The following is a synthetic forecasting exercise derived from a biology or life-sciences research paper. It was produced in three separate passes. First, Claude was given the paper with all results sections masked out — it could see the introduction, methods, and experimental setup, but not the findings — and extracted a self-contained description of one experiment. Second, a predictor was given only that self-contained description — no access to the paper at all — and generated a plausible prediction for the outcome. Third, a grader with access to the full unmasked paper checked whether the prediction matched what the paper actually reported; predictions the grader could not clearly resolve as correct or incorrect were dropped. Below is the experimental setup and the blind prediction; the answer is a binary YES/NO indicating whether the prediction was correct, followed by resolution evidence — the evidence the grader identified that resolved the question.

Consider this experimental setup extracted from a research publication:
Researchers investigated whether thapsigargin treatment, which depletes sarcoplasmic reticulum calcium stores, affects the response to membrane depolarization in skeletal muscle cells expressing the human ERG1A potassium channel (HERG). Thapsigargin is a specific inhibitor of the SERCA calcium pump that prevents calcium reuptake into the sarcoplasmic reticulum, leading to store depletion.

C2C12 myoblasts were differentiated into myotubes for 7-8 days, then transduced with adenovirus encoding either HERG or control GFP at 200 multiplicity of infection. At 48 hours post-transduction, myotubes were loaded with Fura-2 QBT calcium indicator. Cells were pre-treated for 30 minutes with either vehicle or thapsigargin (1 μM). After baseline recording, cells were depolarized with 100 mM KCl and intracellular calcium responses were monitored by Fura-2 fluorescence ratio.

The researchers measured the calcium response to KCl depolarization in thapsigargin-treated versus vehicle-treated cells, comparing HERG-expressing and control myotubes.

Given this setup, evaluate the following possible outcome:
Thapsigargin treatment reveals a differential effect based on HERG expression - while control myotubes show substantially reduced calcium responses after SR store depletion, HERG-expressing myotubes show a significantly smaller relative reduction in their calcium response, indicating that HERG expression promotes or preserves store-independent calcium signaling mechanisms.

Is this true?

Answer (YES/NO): NO